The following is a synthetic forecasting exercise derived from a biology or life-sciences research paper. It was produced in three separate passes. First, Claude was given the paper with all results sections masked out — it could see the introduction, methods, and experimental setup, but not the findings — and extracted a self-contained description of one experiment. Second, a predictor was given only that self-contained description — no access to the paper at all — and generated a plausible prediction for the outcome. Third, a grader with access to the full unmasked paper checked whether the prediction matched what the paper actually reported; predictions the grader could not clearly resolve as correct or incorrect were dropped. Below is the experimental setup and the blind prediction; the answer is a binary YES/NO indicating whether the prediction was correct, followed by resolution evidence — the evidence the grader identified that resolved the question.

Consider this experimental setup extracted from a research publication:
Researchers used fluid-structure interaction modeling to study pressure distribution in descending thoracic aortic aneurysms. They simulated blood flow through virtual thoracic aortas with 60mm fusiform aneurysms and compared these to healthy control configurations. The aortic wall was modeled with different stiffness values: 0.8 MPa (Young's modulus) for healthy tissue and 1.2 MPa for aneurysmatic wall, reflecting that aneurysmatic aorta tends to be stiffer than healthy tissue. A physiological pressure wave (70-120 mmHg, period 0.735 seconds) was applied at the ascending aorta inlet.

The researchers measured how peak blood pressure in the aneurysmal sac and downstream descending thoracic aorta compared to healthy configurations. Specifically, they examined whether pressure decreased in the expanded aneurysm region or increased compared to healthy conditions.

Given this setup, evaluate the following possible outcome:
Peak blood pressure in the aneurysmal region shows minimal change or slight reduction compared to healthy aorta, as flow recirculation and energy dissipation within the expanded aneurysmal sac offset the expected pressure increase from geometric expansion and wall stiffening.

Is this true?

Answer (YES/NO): NO